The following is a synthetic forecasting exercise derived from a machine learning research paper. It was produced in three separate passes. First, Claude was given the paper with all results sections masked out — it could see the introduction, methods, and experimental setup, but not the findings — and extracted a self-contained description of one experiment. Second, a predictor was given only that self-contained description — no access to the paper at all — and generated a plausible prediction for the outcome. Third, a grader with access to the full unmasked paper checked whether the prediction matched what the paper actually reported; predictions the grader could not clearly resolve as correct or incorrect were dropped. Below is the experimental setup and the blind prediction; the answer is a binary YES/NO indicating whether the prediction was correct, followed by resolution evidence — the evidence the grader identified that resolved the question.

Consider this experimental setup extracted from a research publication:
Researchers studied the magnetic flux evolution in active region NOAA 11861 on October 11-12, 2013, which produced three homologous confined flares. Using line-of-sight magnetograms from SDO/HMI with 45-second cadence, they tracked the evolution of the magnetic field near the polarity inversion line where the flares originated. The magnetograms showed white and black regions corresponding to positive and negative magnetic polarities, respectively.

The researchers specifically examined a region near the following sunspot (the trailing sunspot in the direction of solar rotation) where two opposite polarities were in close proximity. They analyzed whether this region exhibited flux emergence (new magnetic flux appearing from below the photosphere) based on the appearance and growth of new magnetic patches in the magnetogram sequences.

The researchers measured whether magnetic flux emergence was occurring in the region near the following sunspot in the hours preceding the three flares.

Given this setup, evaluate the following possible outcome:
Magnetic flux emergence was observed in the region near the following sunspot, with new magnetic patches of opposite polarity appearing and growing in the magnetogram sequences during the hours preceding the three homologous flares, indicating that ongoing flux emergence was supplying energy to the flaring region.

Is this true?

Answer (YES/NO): YES